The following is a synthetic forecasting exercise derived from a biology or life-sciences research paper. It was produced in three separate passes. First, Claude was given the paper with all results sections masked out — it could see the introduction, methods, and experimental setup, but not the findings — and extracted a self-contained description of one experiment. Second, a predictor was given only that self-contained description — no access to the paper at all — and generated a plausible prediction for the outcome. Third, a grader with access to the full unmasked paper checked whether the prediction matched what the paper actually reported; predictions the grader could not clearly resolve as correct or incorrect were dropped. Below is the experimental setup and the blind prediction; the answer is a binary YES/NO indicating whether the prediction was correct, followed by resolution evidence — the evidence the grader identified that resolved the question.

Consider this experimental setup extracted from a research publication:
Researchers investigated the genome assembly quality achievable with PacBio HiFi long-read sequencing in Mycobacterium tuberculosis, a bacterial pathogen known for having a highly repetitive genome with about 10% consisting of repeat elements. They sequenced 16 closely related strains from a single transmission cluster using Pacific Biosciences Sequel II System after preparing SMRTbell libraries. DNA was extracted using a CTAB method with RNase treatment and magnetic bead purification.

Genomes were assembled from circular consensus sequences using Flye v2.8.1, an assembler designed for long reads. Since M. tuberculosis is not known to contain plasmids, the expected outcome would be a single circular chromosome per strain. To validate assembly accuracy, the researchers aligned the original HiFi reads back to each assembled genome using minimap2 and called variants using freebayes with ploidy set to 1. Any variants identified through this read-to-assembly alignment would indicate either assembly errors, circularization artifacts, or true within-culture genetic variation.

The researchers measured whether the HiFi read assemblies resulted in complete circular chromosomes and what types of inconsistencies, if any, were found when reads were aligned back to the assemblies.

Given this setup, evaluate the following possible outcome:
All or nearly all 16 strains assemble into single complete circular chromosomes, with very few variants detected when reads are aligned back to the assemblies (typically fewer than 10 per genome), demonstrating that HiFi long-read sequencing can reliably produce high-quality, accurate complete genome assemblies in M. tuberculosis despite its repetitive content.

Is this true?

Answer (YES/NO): YES